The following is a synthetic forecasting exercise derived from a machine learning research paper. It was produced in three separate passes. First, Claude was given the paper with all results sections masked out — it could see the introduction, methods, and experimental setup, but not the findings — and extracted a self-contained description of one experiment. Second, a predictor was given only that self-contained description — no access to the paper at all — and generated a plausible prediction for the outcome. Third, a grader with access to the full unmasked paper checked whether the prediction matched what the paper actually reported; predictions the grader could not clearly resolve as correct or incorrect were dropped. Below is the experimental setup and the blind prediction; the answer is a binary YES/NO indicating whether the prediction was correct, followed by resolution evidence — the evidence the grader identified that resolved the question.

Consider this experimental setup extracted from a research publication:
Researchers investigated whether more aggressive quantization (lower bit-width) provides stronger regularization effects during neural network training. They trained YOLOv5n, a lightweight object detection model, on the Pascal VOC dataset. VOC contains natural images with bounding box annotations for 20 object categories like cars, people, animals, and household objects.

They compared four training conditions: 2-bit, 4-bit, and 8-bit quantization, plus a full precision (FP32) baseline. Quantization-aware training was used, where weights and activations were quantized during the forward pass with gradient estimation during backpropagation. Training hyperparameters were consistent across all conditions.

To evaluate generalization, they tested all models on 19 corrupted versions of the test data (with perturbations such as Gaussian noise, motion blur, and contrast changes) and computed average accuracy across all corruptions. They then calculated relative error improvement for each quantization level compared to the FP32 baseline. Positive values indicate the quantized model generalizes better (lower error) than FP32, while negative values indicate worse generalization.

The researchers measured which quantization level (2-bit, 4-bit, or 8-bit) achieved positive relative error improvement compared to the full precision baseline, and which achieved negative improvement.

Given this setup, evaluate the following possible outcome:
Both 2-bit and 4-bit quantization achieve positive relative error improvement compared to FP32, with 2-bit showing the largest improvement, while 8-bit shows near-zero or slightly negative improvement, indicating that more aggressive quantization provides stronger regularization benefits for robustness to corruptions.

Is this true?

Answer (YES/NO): NO